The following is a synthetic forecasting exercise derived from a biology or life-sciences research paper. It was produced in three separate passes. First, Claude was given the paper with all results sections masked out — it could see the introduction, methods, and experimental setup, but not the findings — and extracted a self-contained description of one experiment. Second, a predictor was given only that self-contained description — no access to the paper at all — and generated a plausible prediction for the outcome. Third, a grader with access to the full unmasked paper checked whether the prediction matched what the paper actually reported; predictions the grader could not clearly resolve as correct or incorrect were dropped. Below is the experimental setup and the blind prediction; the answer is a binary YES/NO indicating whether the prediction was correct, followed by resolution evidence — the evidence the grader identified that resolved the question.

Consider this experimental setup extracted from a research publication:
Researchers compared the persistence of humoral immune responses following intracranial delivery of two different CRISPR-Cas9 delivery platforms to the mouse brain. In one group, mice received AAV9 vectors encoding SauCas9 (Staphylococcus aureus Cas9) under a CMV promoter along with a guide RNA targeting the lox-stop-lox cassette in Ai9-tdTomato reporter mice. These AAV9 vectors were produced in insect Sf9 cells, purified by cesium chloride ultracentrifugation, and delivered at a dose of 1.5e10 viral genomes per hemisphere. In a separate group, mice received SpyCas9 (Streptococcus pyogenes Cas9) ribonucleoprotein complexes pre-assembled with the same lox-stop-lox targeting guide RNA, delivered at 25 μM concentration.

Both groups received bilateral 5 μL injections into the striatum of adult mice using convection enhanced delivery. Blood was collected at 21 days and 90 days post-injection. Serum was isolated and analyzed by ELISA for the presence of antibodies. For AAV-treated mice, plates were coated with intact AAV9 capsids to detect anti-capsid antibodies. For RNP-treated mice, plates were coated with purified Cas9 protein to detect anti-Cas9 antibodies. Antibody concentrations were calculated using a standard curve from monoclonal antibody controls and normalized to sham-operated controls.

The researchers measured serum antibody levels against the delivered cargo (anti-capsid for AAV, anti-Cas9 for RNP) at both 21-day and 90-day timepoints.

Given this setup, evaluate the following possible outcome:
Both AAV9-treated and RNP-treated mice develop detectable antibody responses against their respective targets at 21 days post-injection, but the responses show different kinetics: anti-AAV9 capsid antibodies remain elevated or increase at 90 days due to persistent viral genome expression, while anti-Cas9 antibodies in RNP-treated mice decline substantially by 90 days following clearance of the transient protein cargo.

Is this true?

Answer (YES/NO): YES